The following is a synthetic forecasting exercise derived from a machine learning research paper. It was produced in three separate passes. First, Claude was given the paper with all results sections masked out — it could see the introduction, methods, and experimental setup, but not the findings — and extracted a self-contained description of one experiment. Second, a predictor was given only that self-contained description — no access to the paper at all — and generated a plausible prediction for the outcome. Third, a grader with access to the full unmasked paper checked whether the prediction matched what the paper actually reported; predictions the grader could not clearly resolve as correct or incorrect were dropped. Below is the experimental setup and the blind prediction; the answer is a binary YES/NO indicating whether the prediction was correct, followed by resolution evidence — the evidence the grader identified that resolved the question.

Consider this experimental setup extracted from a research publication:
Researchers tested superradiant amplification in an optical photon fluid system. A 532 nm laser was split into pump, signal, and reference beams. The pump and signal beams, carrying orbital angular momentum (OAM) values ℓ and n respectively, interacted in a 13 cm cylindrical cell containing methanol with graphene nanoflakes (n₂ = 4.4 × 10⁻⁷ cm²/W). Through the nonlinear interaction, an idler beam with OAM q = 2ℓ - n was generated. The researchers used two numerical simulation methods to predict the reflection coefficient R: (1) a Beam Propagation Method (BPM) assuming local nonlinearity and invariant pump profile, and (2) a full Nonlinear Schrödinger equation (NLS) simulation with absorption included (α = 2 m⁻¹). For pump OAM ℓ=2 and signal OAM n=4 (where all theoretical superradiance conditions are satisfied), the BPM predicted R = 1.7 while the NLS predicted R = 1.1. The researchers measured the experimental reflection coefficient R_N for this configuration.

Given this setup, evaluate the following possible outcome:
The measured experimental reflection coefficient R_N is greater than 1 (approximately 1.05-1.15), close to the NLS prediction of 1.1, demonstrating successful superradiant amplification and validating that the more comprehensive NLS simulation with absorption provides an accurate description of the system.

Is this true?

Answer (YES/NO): NO